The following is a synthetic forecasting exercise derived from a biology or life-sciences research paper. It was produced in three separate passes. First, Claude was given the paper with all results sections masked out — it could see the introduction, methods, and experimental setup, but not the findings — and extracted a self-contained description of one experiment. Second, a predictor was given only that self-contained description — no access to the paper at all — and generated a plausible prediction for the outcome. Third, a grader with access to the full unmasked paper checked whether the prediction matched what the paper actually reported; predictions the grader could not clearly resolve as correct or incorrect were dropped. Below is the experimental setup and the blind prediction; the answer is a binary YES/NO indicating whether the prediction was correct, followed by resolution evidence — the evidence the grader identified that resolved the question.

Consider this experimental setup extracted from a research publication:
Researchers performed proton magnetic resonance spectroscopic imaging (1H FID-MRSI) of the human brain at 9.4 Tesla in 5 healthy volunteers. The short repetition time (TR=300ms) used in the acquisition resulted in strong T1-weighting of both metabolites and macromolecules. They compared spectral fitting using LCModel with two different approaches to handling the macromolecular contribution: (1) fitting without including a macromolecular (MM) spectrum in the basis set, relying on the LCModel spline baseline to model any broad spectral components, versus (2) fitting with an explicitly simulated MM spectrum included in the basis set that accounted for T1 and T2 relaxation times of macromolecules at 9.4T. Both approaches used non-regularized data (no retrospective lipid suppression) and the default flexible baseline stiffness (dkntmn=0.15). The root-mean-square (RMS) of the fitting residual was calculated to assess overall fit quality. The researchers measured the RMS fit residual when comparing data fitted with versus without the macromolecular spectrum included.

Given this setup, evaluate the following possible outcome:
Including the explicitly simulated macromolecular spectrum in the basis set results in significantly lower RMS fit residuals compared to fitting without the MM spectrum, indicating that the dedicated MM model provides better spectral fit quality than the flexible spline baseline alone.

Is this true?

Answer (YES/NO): NO